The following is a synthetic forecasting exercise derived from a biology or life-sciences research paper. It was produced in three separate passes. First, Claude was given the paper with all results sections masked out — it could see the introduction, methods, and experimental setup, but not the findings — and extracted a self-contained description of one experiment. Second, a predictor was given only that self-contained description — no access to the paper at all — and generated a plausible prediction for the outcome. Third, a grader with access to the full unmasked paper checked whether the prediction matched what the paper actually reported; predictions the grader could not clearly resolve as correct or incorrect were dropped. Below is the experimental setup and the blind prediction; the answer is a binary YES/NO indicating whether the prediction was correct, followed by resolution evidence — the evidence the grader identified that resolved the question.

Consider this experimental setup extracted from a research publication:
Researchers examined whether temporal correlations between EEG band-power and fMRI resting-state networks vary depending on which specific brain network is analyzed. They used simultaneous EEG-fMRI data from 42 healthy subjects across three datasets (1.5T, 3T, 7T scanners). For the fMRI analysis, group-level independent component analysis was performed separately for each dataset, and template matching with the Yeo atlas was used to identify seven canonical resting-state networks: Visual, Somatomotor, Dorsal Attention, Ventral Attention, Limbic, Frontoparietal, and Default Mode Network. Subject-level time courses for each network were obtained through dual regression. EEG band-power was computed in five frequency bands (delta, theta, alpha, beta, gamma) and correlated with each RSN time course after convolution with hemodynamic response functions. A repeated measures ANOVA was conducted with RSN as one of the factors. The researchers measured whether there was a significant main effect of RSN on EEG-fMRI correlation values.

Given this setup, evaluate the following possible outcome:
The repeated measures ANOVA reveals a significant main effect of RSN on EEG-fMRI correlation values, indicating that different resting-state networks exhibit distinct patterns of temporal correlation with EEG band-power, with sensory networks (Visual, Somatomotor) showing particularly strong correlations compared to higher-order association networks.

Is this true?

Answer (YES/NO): NO